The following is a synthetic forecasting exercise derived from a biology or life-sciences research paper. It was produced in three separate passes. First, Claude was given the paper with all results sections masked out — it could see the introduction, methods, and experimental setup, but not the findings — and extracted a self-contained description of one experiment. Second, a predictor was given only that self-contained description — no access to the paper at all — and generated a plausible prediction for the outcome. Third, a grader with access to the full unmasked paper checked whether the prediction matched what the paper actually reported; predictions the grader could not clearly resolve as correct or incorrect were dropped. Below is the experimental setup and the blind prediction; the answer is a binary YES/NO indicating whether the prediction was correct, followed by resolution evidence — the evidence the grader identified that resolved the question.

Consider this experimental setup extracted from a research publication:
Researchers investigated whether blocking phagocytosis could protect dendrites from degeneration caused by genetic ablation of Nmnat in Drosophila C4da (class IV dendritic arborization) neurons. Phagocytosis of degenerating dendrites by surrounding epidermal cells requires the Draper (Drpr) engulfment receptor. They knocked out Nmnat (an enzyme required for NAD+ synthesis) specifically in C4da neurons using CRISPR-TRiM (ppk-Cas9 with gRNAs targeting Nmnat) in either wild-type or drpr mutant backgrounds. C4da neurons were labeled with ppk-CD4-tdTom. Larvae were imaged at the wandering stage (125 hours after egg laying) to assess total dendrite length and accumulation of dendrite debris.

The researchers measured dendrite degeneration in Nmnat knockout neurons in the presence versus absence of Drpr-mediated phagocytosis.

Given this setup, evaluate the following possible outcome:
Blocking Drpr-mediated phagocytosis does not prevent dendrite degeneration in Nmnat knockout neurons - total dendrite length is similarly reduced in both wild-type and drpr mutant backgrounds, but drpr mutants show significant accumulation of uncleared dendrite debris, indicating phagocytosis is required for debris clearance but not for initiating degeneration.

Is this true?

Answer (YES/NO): NO